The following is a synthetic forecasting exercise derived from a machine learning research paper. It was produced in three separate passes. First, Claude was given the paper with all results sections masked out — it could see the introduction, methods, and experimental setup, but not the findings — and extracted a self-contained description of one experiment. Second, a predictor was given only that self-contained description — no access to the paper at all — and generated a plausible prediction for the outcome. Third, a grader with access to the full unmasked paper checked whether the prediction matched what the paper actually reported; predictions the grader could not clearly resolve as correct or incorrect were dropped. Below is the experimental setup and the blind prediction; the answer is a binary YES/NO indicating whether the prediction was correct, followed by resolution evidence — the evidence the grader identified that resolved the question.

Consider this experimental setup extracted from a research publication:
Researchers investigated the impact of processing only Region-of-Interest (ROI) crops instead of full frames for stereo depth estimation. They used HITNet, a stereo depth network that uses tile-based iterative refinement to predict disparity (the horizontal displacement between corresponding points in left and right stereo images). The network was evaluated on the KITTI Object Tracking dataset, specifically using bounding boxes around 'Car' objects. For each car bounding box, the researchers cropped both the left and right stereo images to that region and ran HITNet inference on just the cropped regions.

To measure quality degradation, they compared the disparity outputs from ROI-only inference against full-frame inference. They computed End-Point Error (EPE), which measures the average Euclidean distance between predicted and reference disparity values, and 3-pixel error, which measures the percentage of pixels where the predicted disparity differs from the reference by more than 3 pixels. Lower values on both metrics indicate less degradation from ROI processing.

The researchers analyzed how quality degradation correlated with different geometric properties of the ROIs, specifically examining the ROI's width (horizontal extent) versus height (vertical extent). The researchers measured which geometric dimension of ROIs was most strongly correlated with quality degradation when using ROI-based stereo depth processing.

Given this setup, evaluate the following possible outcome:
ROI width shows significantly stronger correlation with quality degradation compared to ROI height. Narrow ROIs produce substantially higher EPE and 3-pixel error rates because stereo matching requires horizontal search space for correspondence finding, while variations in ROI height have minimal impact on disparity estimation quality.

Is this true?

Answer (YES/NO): YES